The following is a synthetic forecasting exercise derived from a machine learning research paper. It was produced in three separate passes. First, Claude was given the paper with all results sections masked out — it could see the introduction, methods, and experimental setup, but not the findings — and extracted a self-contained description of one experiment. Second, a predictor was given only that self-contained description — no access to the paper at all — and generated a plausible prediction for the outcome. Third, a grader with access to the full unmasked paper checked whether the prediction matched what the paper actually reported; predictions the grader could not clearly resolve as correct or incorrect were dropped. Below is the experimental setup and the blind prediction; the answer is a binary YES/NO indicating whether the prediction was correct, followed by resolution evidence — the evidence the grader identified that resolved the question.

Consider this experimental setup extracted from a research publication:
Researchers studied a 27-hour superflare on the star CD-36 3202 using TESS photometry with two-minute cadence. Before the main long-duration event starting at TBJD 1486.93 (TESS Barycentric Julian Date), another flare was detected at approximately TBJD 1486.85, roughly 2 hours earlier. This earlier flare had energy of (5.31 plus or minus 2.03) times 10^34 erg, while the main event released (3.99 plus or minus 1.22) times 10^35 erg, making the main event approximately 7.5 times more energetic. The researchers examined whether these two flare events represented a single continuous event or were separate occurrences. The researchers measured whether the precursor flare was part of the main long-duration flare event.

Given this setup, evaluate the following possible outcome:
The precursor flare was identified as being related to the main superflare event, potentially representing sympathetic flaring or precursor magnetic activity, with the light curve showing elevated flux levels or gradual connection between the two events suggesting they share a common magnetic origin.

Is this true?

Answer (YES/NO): NO